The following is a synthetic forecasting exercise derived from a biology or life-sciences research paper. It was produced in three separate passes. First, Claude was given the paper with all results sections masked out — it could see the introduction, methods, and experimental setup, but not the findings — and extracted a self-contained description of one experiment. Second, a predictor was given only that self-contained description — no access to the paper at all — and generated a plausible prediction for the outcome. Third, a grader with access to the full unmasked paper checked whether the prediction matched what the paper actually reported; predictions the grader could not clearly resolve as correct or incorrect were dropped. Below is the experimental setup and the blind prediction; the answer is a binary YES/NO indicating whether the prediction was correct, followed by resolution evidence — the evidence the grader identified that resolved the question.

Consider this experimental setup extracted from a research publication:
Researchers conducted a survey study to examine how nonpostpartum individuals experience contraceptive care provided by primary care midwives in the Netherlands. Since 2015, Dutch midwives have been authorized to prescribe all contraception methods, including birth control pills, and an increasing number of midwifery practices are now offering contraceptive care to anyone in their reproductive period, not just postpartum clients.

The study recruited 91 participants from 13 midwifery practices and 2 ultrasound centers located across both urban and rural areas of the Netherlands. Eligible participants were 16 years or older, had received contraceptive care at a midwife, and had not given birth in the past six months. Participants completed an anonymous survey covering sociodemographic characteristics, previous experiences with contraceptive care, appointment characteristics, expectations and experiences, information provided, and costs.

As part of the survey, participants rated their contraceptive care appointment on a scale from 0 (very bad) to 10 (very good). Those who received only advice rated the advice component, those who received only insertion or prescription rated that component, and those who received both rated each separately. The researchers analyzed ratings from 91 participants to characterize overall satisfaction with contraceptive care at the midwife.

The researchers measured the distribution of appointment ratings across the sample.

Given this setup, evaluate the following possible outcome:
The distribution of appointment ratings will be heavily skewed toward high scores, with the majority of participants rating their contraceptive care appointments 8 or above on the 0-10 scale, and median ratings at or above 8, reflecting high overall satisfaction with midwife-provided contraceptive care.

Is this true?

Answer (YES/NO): YES